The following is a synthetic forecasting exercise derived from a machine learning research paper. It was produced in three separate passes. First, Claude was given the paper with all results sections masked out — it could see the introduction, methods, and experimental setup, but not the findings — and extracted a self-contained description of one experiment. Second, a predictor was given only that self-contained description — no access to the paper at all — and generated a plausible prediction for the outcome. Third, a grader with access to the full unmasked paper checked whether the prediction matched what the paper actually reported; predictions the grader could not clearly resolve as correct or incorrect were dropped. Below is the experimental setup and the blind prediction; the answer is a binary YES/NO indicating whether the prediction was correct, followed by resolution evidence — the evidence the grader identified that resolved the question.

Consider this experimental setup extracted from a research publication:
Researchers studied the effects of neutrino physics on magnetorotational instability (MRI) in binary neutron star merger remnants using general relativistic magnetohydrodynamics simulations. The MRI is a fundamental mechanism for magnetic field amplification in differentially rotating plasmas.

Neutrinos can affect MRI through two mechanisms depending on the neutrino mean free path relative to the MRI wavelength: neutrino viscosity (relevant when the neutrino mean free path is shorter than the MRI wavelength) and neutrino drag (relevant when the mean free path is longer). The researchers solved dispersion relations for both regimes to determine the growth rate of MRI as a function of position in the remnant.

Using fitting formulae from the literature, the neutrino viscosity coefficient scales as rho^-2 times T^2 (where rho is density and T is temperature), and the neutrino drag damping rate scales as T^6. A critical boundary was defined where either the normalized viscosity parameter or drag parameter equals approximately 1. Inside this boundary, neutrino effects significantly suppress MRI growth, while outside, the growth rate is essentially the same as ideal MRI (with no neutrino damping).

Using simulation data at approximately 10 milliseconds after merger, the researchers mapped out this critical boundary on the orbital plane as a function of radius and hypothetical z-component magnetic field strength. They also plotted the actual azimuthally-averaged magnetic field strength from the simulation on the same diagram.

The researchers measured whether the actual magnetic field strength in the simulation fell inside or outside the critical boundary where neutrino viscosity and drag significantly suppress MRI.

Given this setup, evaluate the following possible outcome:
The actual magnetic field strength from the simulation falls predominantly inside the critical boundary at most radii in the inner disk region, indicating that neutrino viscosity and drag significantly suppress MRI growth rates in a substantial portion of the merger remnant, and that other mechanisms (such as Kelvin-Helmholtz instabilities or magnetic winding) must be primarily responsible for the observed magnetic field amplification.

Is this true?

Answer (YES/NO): NO